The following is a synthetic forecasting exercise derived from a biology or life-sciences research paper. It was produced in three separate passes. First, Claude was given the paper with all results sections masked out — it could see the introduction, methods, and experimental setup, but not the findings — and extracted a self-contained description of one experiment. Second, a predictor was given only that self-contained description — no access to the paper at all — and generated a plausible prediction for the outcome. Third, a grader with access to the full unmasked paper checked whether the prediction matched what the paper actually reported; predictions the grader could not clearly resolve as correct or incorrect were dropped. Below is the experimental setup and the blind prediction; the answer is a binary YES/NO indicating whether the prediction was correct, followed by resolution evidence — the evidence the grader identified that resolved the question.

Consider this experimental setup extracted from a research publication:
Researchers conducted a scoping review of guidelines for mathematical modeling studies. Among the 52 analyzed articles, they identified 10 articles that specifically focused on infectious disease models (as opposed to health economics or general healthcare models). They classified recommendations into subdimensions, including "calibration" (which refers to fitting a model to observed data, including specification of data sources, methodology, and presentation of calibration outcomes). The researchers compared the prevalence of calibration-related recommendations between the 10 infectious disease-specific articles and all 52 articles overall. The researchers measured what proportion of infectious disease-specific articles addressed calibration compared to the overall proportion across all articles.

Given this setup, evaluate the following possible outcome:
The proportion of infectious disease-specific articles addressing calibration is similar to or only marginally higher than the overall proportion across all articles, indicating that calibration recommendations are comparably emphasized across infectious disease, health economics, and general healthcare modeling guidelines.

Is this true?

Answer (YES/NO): NO